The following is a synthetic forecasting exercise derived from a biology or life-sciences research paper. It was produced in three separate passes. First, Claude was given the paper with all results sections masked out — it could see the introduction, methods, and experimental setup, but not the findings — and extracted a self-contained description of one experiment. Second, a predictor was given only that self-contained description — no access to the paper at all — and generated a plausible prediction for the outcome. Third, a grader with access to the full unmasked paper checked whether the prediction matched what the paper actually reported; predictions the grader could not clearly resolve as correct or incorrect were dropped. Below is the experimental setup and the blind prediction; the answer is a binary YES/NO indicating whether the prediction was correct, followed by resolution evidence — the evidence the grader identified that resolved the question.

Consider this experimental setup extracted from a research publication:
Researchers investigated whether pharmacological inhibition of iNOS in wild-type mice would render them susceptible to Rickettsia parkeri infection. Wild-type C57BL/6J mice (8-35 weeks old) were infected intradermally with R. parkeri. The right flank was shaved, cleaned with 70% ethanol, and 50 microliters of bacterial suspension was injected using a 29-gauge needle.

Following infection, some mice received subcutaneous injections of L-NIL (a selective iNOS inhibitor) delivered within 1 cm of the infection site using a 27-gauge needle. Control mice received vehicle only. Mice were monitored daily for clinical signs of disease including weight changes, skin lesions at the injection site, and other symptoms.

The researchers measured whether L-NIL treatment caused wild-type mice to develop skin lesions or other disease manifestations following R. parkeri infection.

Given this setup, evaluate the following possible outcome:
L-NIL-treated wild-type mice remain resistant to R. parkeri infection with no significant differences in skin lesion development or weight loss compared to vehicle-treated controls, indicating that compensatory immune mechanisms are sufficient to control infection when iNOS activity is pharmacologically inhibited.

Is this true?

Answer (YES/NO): NO